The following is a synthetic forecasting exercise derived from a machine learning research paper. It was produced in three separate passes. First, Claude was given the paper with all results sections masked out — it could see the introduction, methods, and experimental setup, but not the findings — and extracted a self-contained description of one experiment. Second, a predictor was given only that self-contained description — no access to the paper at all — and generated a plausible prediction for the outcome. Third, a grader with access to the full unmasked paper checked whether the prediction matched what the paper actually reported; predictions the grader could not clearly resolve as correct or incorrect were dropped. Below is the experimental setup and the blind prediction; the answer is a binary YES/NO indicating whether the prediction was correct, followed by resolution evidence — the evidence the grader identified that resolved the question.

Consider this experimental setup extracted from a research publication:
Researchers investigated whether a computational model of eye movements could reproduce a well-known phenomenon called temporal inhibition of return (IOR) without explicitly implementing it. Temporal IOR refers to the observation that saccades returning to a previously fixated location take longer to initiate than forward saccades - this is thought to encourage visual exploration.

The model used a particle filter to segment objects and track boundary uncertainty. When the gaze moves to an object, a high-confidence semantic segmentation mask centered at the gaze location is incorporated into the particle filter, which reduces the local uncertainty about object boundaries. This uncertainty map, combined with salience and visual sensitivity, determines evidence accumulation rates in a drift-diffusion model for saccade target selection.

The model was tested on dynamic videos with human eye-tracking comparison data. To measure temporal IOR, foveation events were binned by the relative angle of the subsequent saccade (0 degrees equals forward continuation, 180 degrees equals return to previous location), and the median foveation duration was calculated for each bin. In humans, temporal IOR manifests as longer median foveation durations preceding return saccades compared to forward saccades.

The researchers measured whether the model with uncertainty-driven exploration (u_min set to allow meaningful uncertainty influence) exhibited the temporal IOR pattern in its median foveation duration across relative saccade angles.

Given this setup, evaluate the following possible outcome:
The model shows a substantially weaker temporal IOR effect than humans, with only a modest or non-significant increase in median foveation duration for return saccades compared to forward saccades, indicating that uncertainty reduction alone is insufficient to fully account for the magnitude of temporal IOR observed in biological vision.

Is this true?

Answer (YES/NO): NO